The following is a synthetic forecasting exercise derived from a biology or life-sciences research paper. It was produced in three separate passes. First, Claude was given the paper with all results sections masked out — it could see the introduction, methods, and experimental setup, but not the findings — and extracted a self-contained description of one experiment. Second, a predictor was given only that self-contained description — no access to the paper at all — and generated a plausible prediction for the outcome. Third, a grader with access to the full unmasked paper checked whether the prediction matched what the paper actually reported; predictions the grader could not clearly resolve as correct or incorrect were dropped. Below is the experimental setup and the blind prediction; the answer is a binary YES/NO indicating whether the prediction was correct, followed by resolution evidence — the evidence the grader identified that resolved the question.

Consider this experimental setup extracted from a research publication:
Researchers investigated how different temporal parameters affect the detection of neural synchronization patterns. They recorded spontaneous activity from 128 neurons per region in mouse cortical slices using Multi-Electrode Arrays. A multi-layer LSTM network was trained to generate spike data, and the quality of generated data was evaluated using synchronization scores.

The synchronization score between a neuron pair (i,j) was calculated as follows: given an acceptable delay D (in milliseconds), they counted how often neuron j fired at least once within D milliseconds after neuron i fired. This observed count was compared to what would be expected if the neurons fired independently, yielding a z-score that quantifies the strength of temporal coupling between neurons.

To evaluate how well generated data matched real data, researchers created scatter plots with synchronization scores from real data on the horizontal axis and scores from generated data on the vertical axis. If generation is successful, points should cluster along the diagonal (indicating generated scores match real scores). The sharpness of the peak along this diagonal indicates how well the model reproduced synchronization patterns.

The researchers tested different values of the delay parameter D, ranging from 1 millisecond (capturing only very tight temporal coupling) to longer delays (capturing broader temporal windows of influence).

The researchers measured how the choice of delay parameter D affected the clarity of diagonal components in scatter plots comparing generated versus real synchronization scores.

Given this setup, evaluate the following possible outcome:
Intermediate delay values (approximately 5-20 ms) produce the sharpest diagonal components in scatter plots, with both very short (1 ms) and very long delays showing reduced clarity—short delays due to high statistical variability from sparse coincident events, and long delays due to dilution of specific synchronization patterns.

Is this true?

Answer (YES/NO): NO